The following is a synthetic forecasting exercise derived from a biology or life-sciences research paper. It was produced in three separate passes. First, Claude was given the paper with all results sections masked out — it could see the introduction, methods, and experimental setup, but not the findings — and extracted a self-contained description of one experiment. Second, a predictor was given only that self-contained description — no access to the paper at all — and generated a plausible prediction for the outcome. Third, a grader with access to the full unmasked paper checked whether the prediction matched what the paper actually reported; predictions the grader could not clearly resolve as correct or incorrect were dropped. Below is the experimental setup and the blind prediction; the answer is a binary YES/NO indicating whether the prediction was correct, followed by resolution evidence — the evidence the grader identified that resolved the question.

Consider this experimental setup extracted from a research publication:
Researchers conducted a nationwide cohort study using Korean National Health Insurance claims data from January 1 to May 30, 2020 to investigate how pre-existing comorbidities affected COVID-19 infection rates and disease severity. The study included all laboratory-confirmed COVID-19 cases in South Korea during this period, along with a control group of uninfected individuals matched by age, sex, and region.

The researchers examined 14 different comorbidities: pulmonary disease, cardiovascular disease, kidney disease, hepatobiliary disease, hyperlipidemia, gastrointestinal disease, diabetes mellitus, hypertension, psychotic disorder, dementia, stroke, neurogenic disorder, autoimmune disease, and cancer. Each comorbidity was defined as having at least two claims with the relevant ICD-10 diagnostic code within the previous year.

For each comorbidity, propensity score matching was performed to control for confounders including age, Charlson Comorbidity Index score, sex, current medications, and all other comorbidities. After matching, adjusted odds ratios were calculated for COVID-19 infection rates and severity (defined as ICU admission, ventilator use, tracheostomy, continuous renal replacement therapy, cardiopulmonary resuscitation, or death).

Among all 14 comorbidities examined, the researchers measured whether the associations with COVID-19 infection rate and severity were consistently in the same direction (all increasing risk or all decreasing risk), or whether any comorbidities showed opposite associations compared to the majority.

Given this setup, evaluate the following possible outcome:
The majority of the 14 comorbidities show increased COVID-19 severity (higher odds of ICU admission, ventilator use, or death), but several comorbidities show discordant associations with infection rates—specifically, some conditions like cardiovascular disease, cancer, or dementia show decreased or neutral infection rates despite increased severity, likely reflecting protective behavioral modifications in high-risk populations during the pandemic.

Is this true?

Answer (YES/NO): NO